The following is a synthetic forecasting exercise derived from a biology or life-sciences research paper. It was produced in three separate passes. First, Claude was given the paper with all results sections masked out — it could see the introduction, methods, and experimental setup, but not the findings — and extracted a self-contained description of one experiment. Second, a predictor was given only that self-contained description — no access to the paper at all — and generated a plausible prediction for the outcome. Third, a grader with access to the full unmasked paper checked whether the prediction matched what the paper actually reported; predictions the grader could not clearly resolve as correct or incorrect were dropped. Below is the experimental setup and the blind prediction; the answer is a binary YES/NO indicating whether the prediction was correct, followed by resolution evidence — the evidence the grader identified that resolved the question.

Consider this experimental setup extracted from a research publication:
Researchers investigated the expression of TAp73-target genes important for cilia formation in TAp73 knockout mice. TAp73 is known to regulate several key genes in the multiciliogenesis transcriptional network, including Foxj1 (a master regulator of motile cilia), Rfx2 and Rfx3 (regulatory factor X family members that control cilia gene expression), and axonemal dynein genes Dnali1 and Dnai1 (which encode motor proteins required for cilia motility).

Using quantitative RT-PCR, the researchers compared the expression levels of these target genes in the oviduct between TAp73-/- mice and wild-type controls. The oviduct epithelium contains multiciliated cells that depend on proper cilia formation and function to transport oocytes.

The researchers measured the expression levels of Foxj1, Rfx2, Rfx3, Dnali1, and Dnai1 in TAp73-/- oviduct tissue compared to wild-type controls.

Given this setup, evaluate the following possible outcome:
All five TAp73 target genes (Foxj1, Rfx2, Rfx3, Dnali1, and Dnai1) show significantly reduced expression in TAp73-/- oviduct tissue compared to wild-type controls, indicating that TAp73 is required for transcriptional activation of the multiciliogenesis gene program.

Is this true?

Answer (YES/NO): YES